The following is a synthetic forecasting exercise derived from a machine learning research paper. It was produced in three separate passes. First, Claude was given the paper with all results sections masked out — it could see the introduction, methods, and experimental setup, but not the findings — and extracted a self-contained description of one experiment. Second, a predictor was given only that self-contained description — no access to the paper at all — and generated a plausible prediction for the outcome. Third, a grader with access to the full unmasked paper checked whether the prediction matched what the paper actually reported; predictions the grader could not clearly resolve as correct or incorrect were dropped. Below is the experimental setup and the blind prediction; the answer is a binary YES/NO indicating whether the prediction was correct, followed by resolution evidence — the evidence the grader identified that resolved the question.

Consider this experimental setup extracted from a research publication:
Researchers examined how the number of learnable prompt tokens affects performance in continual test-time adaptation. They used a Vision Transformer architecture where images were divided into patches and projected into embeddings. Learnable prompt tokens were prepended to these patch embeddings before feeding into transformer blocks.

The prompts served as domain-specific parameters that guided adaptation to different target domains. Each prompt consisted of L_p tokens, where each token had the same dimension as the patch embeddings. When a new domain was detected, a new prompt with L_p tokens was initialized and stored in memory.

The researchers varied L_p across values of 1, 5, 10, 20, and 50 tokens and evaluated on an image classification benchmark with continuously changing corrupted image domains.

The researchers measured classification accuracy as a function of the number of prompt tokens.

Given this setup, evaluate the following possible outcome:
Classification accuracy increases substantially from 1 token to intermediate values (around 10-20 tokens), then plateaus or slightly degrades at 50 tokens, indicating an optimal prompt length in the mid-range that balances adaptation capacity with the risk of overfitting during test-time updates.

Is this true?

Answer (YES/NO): NO